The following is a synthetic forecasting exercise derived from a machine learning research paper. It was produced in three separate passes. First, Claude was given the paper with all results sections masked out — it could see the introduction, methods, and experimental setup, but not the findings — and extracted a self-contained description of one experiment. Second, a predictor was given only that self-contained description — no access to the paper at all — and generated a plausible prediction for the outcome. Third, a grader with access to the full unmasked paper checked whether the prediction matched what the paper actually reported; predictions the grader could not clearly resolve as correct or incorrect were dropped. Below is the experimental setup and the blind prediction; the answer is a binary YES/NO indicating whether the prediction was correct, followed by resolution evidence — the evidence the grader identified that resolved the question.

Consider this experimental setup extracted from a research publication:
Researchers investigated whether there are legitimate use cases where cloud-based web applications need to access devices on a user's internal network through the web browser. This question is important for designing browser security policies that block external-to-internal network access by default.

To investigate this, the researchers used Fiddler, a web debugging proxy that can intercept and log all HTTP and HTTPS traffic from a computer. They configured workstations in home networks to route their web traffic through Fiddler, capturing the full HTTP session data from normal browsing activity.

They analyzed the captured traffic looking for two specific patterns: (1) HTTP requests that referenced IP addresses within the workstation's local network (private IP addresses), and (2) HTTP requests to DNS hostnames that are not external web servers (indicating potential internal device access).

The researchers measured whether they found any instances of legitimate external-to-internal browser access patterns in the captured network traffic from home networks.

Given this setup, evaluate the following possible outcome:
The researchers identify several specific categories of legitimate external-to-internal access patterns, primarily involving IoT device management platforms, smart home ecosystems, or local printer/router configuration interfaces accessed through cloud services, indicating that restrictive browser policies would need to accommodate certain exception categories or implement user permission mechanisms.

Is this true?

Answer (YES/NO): NO